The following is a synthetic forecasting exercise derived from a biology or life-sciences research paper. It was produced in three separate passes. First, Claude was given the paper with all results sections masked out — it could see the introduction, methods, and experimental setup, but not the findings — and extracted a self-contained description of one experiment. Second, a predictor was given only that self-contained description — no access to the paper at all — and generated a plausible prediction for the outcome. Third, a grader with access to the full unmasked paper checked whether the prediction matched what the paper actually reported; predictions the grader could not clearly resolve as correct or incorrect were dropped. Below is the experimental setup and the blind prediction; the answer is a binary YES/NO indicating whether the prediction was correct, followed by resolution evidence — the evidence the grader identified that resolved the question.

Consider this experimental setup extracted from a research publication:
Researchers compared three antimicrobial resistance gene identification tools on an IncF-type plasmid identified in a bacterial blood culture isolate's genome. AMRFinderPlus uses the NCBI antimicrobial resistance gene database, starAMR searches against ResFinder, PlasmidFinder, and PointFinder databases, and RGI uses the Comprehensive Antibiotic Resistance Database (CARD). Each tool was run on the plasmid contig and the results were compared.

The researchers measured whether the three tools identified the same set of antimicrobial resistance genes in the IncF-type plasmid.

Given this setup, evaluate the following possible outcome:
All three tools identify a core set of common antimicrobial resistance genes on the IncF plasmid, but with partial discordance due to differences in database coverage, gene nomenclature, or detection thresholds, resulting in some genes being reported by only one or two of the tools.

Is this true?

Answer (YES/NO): YES